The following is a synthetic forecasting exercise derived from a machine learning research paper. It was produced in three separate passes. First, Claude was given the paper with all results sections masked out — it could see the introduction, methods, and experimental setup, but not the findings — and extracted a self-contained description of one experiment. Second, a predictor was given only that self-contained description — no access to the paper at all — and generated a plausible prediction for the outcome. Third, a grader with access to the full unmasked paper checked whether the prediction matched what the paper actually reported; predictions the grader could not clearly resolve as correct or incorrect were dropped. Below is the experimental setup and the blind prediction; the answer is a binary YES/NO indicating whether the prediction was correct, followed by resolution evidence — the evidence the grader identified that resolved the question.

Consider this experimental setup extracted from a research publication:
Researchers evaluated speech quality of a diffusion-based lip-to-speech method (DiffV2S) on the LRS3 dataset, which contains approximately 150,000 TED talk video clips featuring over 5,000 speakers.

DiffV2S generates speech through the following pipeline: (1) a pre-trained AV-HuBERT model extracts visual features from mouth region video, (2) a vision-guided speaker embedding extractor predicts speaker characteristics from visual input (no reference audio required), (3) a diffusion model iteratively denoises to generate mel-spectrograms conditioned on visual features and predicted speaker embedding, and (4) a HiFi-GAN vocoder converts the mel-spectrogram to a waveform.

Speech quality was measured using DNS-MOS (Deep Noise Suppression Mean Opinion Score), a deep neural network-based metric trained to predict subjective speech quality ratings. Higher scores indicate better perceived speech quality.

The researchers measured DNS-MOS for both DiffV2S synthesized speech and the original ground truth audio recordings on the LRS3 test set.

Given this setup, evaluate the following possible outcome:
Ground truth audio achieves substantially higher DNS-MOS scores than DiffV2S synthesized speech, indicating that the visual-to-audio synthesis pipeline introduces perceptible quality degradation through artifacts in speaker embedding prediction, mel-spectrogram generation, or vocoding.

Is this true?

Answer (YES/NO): NO